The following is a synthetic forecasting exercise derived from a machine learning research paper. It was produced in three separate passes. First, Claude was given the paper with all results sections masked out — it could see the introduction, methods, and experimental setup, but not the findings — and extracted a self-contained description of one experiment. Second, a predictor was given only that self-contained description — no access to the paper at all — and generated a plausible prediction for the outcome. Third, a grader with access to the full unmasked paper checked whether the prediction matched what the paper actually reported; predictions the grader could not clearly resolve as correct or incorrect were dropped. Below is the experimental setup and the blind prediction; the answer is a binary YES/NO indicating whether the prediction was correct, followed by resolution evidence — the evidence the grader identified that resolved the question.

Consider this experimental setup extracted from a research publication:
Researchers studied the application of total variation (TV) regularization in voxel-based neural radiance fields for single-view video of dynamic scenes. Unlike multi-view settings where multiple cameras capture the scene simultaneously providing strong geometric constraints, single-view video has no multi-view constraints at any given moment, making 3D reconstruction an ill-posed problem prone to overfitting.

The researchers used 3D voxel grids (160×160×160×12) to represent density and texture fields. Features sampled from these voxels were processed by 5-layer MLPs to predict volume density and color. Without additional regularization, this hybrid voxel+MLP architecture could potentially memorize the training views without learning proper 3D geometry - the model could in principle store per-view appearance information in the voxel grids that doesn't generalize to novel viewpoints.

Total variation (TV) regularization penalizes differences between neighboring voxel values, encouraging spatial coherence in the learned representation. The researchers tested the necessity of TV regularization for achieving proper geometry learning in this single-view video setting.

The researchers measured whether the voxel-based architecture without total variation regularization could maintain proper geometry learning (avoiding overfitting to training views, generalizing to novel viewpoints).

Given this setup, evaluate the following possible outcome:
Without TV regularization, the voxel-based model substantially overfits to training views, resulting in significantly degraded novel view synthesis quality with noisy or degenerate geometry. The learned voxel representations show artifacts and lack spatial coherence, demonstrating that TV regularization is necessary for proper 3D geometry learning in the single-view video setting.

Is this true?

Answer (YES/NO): YES